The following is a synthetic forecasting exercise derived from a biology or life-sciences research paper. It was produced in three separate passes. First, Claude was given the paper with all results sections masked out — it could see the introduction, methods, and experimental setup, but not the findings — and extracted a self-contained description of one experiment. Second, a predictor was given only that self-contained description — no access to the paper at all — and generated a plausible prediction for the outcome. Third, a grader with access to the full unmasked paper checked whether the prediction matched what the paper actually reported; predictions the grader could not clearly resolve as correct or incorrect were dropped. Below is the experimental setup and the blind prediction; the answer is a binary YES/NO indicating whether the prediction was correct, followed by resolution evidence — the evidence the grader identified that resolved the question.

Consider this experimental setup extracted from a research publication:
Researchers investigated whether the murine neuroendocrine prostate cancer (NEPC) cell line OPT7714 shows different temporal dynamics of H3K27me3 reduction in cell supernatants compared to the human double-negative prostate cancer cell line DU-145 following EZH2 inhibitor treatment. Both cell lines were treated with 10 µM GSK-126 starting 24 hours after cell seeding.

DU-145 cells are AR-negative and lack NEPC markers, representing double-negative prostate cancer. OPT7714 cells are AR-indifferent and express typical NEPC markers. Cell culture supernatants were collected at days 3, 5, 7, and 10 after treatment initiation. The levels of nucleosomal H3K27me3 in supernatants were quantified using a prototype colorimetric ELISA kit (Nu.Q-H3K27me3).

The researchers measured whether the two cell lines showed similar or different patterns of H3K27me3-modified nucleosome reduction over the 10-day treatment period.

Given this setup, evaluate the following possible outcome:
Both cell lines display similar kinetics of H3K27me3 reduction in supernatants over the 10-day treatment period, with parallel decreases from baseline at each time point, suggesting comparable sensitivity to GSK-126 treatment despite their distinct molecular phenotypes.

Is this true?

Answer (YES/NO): NO